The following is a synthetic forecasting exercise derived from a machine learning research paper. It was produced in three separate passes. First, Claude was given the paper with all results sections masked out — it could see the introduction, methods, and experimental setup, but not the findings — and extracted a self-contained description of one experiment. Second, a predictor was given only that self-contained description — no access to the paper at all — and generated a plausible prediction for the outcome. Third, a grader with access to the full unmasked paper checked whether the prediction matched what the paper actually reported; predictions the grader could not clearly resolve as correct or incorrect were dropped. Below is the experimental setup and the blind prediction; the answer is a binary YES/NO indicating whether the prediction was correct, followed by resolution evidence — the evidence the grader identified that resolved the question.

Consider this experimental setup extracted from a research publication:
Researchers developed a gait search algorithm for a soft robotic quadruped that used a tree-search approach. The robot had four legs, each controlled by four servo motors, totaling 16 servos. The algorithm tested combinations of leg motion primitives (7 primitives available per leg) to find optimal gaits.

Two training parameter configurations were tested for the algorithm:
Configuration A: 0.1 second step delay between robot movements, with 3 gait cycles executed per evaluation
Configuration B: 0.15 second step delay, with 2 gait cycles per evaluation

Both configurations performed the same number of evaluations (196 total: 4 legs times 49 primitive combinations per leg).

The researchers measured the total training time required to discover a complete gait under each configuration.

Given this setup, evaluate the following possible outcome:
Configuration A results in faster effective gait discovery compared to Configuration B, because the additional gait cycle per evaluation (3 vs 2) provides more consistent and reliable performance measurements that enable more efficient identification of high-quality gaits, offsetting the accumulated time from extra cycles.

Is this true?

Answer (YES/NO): NO